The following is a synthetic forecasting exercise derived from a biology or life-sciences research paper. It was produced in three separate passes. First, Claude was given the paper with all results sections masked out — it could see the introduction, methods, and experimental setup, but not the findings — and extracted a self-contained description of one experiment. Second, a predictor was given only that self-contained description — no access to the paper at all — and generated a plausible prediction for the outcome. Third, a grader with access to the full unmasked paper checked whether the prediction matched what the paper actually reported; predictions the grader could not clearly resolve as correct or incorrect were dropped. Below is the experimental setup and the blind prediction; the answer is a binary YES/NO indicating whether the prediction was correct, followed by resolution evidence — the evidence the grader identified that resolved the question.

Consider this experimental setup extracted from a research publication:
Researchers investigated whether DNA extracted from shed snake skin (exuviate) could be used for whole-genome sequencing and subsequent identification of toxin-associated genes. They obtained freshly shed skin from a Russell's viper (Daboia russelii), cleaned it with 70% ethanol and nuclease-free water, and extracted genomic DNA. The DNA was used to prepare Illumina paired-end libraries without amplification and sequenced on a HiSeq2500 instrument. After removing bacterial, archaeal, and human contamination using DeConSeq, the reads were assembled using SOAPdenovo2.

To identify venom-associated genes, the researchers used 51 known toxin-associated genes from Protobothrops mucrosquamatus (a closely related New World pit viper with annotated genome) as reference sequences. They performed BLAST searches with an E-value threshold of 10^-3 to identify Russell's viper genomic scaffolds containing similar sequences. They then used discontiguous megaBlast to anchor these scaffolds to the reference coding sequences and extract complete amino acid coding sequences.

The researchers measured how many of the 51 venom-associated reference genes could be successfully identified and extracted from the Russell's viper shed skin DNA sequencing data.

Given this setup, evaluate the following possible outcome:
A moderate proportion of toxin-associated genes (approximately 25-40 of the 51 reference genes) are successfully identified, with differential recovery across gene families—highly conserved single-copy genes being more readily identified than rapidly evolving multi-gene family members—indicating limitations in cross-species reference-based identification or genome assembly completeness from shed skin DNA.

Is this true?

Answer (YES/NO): NO